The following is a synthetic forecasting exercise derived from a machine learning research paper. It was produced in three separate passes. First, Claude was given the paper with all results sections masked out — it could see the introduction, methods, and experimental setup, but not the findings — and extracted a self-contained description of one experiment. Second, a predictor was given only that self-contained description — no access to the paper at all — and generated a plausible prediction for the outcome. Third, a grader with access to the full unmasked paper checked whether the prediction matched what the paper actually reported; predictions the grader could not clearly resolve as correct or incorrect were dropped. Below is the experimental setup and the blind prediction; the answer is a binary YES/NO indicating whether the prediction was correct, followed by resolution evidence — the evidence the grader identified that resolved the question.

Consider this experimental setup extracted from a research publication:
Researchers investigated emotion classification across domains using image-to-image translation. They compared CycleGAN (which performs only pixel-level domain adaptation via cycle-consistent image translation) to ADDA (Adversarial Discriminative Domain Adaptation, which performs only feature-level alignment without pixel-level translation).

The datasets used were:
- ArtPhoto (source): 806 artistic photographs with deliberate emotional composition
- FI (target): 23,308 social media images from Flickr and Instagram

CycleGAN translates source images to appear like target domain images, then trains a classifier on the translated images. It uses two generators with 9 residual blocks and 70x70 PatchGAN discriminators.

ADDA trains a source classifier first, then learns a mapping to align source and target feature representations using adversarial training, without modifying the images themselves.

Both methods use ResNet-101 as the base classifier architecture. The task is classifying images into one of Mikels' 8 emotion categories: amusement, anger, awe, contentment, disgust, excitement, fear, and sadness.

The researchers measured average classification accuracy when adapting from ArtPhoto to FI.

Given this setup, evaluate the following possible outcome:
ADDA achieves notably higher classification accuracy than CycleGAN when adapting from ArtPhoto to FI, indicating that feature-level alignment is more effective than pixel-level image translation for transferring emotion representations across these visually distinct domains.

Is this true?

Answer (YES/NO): NO